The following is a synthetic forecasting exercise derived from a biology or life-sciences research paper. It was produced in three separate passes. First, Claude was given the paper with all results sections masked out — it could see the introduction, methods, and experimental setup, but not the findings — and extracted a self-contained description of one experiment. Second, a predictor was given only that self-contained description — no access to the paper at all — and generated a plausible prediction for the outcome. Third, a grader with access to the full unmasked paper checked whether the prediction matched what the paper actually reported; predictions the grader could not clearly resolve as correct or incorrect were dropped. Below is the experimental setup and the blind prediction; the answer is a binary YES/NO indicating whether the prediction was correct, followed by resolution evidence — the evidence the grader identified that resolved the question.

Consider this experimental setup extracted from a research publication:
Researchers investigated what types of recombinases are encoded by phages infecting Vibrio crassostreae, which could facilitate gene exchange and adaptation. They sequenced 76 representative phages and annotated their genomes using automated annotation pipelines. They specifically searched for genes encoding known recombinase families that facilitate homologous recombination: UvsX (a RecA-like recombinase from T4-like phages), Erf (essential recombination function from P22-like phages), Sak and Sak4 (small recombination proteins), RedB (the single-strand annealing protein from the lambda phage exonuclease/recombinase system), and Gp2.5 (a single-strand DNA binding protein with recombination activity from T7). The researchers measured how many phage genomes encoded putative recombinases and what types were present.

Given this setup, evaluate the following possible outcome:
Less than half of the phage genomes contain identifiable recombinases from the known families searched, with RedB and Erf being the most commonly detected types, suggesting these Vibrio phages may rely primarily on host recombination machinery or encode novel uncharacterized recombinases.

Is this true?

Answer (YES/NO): NO